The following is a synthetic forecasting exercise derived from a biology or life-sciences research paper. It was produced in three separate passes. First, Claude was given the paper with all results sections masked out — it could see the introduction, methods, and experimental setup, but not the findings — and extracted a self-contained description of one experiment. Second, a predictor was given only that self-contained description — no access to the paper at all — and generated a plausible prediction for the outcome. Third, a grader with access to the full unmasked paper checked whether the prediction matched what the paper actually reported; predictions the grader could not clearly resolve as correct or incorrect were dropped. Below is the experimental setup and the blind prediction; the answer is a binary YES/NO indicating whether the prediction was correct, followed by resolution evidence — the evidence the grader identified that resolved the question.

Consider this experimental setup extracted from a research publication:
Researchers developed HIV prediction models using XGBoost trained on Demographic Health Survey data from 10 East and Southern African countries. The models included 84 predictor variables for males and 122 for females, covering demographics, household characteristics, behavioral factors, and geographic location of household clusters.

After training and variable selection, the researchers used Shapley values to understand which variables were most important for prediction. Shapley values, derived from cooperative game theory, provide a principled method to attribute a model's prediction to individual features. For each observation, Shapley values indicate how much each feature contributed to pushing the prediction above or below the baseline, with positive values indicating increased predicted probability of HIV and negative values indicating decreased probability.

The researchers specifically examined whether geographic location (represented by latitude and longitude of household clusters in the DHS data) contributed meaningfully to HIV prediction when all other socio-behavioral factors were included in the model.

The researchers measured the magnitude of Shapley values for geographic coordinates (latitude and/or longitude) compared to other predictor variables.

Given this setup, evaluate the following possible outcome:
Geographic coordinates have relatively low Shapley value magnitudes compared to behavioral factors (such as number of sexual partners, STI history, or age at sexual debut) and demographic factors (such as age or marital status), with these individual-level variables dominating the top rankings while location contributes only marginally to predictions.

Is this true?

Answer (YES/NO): NO